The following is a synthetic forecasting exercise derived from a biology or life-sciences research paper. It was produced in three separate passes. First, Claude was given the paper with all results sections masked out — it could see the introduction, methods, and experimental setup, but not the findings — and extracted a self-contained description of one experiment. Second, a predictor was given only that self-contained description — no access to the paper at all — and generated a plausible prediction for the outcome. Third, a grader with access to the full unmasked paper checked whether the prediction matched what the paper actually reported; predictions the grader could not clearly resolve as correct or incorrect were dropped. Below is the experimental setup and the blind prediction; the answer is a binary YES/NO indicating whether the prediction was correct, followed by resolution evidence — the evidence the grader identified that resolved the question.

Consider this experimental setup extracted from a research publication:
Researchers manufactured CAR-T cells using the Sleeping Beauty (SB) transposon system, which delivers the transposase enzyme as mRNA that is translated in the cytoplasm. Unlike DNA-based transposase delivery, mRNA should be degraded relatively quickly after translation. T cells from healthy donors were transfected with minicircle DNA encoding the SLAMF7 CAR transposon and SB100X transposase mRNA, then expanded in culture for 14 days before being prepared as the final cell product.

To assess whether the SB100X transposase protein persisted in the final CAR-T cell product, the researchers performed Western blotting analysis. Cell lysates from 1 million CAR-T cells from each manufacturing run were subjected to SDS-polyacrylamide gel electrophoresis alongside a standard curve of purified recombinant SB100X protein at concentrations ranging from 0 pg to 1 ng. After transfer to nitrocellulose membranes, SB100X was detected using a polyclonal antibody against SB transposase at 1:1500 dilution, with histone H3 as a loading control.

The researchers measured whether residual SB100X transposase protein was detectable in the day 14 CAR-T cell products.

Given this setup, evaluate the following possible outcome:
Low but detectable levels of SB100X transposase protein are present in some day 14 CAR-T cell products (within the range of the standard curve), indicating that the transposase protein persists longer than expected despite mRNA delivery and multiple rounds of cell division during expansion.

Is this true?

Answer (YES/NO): NO